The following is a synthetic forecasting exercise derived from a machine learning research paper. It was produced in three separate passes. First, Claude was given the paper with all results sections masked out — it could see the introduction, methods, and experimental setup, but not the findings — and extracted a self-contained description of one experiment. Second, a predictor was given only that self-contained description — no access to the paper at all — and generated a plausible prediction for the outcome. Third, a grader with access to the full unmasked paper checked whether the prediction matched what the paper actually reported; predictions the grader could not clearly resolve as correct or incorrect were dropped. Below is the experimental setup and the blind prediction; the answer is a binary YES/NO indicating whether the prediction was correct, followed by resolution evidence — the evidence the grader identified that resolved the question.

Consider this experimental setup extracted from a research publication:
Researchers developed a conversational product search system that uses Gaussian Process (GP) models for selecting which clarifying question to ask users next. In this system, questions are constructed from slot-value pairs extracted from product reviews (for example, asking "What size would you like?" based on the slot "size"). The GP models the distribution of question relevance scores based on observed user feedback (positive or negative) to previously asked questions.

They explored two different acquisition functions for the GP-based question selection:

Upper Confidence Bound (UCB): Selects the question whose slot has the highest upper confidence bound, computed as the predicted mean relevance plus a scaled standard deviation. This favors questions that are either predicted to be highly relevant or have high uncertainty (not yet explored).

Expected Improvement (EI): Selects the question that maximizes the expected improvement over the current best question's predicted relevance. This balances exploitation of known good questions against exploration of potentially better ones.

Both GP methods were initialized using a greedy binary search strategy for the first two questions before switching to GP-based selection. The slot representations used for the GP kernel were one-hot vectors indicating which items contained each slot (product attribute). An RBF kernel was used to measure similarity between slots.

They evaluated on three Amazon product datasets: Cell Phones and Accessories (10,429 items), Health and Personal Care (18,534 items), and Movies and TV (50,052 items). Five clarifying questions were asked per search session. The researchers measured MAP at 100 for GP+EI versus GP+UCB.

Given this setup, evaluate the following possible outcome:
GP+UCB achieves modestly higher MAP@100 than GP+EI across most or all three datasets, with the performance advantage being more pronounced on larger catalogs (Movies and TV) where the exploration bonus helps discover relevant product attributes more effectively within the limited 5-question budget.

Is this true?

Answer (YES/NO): NO